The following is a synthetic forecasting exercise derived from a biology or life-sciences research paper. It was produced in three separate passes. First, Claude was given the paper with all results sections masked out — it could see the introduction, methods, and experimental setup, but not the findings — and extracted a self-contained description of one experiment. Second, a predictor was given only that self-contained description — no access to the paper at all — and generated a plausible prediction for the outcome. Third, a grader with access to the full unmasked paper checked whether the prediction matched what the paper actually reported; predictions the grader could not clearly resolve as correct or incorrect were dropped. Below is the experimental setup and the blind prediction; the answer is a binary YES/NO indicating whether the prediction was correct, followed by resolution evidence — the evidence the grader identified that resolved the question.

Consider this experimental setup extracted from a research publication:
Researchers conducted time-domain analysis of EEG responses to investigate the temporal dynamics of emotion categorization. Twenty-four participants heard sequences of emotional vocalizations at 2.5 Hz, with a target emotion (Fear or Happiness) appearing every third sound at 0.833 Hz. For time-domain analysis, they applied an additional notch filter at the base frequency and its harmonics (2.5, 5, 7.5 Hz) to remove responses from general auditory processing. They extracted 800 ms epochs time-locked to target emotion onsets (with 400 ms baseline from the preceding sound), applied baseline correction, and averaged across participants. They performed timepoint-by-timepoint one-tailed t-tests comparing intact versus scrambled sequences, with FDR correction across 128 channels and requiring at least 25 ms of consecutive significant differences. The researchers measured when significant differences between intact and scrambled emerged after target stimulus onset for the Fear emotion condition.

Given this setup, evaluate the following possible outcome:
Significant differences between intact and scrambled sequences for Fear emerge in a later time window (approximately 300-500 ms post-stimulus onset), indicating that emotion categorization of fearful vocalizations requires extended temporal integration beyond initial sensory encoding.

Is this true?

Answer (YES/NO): YES